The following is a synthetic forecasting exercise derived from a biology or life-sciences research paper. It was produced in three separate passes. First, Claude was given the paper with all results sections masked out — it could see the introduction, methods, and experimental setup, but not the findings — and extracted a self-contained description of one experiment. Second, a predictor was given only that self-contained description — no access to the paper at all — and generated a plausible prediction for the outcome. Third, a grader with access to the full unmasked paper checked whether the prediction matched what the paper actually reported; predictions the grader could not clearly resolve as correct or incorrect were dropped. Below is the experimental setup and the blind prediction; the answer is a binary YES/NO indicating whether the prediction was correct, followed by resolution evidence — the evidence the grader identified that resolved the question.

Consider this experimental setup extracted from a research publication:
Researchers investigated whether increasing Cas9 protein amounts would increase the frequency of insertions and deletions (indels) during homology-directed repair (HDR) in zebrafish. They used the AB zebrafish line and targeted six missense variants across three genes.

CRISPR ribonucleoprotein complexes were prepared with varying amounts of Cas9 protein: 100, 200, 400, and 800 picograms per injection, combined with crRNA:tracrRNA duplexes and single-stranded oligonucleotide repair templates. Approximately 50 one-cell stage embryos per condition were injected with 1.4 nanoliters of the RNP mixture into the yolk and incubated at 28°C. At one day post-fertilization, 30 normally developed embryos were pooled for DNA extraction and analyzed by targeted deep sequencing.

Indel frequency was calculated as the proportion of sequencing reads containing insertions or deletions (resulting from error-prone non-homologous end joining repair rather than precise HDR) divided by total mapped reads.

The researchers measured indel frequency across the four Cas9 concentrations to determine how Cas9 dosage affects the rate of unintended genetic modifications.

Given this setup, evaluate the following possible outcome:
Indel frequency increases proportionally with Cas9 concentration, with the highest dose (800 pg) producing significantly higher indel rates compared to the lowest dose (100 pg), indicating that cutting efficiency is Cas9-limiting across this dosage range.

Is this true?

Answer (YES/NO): YES